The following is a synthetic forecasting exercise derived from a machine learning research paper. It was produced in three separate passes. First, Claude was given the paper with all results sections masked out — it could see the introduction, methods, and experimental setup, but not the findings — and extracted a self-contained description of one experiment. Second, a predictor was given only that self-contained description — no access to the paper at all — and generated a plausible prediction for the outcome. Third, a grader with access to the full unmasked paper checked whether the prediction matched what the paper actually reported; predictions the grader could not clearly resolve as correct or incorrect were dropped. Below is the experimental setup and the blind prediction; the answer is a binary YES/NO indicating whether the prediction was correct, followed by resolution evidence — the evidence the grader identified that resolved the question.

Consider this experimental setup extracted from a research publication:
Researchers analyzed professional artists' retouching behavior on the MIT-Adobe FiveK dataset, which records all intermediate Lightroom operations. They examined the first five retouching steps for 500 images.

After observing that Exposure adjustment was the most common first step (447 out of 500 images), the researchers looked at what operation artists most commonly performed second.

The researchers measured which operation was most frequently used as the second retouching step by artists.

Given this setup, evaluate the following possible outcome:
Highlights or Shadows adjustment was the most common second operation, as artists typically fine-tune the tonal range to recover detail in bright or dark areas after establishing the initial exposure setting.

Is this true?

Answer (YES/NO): NO